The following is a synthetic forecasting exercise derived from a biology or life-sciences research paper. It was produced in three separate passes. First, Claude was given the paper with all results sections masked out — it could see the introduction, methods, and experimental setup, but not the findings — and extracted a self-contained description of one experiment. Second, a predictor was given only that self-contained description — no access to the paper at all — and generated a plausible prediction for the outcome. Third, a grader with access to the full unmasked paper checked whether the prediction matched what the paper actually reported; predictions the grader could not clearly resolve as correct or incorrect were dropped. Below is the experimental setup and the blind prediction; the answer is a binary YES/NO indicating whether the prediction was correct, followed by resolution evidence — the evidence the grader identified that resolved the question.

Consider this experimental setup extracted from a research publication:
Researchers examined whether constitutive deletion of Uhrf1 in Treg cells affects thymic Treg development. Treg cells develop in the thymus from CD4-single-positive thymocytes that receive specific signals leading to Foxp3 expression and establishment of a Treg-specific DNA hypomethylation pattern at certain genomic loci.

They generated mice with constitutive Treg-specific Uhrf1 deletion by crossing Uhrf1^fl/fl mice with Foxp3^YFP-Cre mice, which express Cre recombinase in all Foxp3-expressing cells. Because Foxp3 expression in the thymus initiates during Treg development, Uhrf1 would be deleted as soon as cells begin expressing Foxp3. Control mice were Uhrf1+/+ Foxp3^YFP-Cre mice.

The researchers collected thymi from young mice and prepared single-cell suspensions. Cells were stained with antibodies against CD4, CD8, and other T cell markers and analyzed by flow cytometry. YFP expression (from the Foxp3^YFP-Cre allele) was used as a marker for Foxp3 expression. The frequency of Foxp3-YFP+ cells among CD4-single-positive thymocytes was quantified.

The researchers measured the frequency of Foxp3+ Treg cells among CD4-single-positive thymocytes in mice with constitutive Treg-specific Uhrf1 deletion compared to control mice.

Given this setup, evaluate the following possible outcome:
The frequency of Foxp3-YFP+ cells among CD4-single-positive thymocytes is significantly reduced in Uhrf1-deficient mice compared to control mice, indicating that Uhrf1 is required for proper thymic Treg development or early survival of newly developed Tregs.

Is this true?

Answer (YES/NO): NO